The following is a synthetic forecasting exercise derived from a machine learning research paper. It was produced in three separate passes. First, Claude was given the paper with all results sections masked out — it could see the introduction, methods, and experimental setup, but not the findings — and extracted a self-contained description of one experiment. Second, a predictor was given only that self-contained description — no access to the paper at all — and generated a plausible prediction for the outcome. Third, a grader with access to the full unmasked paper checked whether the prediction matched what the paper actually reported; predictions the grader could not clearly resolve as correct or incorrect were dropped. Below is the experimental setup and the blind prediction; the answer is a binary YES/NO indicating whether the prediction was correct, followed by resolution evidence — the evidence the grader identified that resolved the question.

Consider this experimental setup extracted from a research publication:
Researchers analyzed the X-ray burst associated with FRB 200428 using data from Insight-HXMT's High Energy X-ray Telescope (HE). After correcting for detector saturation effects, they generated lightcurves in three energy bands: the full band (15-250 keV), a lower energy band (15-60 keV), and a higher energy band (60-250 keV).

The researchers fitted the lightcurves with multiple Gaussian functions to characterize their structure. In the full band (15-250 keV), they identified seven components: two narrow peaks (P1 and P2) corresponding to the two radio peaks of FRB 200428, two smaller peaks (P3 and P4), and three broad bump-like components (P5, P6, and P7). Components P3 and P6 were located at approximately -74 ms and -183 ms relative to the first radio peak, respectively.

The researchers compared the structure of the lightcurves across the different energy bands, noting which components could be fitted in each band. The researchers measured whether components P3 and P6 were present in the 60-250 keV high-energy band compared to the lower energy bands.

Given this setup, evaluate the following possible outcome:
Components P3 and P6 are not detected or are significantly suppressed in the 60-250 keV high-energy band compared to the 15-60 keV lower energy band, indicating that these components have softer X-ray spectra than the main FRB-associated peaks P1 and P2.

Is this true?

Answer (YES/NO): YES